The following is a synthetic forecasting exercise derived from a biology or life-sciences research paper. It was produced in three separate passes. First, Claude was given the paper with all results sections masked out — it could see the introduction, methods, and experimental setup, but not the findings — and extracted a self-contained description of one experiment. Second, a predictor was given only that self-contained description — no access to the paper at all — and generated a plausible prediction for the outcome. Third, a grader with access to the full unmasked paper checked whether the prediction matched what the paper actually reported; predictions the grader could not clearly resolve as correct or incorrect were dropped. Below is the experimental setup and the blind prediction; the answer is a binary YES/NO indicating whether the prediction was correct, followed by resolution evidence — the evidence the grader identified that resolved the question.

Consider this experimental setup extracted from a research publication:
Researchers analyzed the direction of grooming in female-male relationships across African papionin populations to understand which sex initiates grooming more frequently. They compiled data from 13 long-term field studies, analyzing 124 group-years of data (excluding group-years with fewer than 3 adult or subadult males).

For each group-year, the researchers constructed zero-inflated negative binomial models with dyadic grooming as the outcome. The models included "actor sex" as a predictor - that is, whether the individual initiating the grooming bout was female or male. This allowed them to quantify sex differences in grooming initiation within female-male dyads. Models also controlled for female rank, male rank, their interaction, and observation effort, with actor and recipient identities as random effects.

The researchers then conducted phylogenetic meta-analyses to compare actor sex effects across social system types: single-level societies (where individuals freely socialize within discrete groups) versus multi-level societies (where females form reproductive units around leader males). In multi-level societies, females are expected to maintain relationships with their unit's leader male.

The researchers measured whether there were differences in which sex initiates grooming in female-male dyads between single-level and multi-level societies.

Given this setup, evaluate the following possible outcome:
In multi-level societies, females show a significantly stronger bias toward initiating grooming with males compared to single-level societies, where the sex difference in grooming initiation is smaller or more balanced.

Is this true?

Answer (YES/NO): NO